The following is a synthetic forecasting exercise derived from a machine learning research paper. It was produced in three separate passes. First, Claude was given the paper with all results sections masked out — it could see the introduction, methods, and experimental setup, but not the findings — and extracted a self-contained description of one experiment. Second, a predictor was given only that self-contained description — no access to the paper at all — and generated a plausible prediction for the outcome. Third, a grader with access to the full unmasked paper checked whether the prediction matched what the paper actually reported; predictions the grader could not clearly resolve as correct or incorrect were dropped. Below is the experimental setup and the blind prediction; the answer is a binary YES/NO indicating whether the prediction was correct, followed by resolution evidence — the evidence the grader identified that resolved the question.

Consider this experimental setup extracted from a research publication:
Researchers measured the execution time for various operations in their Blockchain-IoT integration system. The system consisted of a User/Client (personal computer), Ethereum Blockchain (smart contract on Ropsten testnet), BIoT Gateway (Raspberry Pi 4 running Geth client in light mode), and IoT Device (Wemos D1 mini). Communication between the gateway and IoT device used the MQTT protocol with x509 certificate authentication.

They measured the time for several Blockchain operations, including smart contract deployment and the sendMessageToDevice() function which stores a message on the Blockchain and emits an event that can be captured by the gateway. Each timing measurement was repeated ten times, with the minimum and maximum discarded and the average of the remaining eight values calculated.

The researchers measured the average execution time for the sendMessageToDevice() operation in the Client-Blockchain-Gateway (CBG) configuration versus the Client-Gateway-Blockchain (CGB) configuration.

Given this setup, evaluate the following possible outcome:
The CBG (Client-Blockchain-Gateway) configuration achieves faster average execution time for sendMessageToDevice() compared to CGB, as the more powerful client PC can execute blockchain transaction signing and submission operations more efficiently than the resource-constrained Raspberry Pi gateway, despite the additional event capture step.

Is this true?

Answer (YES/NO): YES